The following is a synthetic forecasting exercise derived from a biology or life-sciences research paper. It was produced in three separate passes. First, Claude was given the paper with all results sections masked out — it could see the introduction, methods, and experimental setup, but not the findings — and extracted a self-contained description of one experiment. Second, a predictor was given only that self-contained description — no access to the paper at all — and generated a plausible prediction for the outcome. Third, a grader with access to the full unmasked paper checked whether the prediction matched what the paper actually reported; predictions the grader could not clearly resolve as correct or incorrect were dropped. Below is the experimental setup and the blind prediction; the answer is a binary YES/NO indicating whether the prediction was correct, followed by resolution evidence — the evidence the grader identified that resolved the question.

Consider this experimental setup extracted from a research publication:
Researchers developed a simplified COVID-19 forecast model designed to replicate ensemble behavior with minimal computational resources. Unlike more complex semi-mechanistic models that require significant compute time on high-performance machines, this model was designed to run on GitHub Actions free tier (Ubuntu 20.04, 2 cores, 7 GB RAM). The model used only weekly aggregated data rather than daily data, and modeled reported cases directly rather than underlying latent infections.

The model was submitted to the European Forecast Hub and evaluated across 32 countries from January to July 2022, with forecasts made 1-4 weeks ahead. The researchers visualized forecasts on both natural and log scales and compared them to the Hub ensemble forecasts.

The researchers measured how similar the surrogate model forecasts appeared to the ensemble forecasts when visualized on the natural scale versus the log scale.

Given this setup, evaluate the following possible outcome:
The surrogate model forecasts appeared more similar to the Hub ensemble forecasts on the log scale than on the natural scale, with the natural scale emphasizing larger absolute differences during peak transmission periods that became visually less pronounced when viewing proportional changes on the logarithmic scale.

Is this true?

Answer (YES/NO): YES